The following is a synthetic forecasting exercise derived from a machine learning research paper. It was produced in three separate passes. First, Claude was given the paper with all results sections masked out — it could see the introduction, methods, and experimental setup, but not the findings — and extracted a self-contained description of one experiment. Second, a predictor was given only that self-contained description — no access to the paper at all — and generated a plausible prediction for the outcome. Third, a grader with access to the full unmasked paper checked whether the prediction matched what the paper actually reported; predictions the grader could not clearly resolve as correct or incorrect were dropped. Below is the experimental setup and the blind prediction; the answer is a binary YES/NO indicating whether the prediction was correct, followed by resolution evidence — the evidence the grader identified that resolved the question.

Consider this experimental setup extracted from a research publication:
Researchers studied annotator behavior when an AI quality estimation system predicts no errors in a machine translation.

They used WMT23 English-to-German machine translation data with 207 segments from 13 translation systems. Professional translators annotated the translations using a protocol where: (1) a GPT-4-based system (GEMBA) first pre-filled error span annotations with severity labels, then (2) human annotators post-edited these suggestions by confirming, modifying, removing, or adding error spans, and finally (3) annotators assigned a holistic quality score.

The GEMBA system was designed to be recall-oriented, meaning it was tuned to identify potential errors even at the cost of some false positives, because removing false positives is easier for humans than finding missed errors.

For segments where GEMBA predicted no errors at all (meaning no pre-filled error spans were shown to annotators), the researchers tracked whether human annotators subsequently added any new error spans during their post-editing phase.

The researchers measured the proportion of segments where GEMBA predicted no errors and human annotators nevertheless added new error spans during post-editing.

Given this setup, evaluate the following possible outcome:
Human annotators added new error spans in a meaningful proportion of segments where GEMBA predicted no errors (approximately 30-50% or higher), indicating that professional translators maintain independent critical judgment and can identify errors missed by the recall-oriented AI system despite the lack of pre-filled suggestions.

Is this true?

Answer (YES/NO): NO